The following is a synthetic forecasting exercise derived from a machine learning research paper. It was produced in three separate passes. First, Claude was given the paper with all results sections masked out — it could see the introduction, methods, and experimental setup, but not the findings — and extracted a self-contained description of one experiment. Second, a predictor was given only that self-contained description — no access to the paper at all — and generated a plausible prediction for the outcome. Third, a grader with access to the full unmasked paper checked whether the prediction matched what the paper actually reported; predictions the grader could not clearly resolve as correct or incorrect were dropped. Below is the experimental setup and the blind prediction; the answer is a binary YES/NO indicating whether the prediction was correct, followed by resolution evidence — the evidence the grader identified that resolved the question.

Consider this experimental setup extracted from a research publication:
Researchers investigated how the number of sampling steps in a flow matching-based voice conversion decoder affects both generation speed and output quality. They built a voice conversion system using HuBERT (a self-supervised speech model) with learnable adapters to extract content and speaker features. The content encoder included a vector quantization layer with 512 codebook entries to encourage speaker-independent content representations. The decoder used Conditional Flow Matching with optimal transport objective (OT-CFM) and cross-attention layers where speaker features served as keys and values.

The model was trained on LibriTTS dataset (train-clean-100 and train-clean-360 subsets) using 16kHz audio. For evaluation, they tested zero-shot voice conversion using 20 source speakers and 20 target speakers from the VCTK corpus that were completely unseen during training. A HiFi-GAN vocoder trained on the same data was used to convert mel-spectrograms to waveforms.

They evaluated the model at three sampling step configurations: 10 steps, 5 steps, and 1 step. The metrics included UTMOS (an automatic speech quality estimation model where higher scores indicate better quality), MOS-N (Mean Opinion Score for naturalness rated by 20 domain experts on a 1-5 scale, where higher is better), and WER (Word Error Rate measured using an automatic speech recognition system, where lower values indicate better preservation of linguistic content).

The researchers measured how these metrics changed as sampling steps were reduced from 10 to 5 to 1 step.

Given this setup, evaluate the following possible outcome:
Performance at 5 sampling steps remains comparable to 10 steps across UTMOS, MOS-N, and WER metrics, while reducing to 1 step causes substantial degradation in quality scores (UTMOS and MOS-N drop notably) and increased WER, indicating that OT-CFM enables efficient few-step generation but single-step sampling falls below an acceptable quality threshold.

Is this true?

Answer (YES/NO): NO